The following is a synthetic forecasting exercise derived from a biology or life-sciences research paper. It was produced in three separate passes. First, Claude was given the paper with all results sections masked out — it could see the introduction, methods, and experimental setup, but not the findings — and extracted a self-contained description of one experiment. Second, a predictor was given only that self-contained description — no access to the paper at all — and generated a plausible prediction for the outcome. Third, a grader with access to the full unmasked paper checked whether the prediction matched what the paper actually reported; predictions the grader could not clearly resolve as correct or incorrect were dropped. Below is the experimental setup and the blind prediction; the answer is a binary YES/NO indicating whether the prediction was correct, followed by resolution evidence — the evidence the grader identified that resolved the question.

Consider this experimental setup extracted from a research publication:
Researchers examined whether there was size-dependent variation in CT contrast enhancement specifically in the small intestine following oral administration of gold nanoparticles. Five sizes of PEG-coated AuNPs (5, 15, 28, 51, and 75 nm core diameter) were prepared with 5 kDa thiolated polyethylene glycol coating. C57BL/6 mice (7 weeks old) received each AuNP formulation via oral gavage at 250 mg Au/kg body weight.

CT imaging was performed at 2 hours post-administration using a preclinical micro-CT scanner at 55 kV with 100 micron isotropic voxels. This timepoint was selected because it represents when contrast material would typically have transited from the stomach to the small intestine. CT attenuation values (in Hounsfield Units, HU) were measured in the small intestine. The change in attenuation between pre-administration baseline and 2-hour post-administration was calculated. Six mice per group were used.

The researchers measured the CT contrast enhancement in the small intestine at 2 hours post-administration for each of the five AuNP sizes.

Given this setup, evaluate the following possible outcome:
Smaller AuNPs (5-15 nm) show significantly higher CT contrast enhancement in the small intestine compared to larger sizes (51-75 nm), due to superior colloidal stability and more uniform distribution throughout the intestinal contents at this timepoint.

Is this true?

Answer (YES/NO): NO